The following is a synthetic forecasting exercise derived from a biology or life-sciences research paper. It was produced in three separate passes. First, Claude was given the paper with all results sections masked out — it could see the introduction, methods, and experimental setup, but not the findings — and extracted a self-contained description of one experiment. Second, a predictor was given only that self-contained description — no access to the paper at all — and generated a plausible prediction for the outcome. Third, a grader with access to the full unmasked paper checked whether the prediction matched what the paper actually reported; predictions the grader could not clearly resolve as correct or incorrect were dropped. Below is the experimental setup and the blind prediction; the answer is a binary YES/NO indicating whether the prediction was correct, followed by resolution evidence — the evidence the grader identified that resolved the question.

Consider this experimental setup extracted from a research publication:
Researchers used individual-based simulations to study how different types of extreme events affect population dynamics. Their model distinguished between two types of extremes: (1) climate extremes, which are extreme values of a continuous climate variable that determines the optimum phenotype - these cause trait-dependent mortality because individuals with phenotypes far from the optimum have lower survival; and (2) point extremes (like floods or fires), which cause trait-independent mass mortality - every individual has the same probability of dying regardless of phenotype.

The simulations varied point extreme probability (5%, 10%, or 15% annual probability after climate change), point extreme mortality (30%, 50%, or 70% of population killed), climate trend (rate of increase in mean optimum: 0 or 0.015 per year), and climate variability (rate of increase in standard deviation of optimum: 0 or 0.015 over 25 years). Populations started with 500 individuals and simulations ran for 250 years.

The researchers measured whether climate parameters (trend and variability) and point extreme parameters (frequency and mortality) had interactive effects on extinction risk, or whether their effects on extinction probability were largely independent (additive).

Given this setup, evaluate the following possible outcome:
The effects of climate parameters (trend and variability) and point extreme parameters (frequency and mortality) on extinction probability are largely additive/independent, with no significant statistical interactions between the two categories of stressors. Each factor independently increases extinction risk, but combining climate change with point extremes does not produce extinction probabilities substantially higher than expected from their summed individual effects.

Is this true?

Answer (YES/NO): YES